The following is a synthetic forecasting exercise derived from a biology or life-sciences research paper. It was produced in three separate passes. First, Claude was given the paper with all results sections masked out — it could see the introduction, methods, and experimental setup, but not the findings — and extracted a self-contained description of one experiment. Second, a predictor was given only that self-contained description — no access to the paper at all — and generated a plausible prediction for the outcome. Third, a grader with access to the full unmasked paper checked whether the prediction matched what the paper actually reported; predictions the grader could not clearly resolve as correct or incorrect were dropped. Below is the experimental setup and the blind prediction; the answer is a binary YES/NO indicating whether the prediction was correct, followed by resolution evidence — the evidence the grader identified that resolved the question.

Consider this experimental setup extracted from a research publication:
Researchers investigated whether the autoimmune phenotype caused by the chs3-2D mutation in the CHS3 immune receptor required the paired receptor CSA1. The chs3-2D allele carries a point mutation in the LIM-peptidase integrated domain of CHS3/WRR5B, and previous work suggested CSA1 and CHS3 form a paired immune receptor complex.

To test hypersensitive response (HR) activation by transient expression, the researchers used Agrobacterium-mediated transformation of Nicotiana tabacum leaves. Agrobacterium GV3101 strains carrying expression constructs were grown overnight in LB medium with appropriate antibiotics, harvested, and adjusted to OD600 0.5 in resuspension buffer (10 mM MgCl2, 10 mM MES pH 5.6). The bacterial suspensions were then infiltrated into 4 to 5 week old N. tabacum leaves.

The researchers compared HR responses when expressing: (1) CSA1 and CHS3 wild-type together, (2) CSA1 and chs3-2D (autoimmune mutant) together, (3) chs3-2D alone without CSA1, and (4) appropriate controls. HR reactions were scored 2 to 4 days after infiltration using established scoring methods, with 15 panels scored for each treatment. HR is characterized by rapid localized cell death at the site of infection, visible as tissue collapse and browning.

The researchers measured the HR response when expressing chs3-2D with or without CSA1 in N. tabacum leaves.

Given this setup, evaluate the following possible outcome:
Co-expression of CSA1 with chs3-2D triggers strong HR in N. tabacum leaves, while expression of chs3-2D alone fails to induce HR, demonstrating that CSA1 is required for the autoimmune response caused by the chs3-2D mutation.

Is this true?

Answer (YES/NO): YES